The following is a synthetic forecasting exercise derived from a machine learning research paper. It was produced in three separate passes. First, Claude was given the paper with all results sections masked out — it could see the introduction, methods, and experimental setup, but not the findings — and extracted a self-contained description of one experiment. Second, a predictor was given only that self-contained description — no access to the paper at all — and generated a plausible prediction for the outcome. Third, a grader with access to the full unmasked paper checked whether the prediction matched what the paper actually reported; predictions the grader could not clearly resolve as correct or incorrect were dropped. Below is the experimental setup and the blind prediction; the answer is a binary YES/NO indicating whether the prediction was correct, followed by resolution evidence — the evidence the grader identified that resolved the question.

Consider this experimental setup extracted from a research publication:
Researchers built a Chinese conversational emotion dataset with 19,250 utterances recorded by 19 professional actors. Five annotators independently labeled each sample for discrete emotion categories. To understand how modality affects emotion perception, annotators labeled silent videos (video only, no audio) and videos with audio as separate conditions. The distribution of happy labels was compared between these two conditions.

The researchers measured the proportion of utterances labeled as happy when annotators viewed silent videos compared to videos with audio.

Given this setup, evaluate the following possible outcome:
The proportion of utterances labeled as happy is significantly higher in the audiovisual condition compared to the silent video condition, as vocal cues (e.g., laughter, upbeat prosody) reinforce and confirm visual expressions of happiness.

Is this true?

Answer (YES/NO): NO